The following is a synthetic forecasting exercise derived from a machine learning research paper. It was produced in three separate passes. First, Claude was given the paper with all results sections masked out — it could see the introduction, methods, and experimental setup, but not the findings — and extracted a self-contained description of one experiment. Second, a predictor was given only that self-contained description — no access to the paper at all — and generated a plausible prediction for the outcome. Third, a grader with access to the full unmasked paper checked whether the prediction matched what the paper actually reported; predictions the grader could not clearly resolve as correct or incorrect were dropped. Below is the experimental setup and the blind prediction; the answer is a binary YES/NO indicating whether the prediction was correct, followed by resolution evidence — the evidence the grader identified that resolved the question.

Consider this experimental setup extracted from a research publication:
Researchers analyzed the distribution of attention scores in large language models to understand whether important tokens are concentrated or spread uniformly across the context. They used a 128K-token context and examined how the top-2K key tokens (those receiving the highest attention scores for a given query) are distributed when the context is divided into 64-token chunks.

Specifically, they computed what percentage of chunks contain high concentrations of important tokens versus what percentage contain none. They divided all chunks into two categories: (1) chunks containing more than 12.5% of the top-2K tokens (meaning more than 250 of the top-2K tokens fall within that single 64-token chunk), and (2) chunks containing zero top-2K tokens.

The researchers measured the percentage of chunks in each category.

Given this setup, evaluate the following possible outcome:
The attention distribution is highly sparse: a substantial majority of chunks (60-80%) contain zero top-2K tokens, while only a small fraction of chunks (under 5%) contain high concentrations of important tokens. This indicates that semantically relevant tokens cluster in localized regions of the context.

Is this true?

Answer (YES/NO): YES